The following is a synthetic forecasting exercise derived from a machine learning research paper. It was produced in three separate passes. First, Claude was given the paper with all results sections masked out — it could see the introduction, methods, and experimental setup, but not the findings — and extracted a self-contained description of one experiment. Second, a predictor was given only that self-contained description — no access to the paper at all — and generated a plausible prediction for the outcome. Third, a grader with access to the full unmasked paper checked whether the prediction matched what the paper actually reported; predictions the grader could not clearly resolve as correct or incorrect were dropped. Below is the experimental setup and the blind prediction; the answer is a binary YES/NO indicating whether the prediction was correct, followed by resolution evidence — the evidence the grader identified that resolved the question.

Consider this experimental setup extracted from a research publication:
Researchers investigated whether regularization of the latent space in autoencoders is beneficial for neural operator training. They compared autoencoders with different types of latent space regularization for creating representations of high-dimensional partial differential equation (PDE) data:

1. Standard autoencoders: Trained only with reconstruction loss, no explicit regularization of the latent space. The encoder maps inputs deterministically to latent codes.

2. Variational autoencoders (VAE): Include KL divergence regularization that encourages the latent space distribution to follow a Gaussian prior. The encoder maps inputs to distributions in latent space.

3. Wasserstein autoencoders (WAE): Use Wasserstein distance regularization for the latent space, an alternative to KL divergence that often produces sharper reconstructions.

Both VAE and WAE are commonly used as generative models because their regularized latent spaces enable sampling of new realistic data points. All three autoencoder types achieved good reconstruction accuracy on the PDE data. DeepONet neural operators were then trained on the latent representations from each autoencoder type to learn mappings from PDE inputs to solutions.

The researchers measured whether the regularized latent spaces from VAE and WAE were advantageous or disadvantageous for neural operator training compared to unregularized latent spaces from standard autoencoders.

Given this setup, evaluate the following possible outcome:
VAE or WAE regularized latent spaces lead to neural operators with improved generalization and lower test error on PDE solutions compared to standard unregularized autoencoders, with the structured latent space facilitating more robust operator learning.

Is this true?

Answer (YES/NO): NO